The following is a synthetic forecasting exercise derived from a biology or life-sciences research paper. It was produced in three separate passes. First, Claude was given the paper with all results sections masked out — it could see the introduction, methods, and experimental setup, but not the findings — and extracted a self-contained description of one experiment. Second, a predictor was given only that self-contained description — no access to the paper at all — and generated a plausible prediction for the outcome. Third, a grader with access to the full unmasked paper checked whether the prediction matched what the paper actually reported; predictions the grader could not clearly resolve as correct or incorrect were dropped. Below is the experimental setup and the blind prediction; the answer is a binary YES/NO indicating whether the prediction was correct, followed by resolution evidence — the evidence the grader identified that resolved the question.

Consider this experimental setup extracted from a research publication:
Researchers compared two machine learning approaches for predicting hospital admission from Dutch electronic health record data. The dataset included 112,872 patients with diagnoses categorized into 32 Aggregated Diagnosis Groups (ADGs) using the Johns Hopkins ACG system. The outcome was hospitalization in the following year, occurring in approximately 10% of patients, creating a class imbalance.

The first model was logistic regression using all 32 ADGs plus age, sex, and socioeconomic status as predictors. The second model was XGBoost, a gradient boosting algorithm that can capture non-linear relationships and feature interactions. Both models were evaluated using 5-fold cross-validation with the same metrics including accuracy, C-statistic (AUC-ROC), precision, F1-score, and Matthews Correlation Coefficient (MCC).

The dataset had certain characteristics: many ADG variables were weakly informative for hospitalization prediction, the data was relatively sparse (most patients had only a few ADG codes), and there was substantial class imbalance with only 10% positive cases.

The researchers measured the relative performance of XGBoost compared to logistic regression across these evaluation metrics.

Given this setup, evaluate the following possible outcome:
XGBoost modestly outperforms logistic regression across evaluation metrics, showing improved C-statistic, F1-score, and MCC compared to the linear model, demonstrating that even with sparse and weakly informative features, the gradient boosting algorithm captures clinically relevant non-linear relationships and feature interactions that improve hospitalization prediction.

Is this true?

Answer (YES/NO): NO